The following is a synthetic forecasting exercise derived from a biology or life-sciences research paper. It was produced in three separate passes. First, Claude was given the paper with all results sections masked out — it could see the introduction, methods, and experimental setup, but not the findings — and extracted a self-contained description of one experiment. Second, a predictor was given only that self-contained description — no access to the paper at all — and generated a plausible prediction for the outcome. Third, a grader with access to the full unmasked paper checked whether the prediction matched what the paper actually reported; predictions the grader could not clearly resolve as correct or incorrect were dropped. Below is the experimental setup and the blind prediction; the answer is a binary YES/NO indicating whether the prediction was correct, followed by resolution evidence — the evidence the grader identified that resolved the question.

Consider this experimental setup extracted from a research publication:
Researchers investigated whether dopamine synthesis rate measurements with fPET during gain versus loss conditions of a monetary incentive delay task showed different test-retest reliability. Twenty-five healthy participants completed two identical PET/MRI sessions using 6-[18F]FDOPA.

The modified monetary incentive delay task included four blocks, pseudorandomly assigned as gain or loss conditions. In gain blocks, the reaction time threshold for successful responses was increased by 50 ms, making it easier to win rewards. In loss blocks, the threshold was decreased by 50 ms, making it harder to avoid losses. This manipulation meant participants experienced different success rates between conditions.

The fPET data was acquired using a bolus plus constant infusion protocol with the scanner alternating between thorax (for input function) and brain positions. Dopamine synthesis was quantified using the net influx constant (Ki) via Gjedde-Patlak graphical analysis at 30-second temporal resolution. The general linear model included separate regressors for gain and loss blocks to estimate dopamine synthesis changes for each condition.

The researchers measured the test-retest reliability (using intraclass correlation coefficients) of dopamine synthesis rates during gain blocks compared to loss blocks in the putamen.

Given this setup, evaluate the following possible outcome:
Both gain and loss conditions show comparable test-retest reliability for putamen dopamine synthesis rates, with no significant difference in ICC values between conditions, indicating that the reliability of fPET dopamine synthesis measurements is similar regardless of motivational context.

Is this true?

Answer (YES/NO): NO